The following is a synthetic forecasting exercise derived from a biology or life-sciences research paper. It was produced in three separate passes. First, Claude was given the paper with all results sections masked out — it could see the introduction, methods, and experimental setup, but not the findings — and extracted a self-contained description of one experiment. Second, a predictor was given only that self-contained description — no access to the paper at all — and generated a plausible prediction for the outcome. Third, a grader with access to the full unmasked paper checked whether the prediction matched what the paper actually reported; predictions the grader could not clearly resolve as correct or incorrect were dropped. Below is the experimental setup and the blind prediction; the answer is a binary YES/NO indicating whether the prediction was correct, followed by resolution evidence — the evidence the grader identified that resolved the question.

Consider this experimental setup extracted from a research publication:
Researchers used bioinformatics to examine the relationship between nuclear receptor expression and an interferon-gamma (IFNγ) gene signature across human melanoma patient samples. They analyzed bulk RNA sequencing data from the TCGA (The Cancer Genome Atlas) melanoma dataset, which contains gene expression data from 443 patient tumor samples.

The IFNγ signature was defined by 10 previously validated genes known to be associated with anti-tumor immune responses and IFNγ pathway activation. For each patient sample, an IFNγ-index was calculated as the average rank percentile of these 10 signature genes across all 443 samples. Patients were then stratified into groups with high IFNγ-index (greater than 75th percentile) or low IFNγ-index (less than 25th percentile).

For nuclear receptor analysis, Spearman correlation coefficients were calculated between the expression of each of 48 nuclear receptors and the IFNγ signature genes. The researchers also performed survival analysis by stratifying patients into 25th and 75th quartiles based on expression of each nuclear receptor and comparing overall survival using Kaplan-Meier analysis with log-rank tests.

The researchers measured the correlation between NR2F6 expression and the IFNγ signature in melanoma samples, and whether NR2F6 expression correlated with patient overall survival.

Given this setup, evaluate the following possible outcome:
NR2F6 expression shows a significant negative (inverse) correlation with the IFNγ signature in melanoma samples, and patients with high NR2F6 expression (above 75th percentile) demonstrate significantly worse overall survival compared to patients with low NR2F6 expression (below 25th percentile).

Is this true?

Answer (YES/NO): YES